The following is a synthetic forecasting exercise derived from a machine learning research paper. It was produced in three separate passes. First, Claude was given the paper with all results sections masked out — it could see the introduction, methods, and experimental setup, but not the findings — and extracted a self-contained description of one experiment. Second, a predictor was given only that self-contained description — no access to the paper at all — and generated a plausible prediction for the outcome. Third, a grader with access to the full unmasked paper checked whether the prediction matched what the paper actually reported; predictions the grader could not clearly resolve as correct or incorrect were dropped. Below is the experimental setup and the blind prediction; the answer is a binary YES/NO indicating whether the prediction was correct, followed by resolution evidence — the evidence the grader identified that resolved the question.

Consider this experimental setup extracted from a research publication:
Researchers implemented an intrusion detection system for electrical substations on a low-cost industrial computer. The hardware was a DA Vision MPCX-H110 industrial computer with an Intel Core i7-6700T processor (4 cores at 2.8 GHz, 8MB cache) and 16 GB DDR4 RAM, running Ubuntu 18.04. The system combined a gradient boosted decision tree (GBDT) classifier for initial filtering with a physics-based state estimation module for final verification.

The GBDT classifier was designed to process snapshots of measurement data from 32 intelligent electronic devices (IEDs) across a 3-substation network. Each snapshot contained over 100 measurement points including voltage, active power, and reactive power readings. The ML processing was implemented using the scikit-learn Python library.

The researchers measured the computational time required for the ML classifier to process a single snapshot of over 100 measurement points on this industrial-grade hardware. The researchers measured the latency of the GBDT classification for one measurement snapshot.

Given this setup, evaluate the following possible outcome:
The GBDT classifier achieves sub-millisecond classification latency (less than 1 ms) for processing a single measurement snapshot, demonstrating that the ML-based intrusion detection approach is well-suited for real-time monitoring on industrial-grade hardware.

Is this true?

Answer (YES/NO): NO